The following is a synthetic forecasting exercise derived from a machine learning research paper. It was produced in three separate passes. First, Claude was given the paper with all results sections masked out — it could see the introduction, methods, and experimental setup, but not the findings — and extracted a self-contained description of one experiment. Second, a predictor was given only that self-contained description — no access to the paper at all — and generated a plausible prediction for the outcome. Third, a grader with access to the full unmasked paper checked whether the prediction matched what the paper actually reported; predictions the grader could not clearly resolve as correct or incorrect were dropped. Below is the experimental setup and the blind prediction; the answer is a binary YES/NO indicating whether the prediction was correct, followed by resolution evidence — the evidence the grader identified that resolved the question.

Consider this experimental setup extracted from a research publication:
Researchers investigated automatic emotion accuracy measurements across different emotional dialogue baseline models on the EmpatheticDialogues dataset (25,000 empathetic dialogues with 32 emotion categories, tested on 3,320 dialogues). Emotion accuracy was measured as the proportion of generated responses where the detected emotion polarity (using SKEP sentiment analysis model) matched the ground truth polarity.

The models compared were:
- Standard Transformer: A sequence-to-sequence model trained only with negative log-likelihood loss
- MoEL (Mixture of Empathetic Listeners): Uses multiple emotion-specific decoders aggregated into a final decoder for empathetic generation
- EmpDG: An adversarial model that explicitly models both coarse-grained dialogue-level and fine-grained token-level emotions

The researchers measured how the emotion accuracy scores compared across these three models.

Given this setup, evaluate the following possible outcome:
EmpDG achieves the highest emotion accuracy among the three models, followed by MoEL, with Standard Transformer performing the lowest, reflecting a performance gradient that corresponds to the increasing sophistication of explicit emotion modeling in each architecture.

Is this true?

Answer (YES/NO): YES